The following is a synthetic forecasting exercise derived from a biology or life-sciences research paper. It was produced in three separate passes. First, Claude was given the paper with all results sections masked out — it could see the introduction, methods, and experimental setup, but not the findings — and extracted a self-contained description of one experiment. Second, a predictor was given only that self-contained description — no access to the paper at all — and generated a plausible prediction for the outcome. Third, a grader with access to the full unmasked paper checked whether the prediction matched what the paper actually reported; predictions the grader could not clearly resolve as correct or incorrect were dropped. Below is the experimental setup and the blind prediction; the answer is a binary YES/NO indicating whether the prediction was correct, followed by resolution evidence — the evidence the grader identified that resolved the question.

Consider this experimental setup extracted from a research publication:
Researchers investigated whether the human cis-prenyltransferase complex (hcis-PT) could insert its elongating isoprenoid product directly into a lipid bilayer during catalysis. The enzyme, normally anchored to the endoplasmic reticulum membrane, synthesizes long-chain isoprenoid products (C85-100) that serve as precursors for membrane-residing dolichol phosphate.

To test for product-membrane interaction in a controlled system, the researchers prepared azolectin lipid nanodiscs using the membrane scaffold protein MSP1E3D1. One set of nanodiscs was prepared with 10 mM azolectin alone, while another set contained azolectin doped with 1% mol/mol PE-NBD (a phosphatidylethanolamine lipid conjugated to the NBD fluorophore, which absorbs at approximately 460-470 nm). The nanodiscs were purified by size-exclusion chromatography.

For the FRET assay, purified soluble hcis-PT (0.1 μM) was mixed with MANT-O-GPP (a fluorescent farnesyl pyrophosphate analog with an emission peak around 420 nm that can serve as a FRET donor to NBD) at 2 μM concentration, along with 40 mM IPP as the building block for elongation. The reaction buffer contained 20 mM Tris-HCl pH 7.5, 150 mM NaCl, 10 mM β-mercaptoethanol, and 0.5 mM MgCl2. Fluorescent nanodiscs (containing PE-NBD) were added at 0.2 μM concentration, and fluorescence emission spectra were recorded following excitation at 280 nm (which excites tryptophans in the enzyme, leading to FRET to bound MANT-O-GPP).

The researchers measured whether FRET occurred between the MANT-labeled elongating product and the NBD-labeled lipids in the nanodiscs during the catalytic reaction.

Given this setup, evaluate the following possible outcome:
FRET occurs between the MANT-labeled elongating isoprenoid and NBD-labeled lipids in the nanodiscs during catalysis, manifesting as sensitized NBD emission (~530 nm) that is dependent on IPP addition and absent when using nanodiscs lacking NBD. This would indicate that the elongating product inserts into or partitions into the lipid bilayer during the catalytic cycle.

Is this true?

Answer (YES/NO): YES